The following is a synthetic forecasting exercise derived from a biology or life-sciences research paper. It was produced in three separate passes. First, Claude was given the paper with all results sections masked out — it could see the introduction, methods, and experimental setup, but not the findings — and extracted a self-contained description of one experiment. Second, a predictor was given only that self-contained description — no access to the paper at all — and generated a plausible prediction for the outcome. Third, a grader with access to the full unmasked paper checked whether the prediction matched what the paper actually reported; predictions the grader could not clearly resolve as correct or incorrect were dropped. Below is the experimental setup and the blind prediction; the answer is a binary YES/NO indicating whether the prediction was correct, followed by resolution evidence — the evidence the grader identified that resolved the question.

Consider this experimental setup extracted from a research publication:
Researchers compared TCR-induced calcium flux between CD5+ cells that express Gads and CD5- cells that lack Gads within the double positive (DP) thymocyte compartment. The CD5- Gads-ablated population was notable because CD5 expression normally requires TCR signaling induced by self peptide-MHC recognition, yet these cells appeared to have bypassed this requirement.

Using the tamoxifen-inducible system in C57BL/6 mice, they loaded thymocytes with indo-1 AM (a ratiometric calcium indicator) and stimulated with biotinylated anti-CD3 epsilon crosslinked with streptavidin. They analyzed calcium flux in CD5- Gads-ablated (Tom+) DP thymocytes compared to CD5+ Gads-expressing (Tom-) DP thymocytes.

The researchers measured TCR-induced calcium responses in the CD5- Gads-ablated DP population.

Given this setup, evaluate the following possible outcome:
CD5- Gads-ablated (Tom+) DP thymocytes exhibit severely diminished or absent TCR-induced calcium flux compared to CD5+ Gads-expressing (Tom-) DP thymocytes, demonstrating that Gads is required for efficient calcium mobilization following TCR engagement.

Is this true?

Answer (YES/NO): YES